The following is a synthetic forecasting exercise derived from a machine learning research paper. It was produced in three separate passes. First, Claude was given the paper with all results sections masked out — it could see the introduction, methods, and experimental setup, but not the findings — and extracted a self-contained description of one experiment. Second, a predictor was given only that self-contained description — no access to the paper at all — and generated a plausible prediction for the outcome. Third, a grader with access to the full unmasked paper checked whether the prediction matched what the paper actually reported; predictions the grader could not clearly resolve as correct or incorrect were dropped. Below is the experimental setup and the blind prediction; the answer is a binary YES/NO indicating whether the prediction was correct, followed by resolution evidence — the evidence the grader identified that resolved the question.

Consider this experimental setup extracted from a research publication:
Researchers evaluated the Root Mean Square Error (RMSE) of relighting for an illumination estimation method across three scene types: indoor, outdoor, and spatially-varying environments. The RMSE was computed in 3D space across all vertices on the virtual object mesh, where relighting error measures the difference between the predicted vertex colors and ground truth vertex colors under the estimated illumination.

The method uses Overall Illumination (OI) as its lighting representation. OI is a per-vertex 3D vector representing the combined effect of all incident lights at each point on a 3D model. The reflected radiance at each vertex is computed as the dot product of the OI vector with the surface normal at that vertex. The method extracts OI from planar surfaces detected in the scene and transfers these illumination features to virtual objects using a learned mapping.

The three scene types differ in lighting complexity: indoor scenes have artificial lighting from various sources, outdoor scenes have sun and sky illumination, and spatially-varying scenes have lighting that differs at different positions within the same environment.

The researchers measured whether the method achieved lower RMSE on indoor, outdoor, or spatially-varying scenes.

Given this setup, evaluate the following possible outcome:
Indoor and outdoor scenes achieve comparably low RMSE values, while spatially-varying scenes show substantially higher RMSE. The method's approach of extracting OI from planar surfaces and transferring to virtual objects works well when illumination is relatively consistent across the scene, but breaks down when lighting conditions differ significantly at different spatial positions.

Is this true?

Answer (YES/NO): NO